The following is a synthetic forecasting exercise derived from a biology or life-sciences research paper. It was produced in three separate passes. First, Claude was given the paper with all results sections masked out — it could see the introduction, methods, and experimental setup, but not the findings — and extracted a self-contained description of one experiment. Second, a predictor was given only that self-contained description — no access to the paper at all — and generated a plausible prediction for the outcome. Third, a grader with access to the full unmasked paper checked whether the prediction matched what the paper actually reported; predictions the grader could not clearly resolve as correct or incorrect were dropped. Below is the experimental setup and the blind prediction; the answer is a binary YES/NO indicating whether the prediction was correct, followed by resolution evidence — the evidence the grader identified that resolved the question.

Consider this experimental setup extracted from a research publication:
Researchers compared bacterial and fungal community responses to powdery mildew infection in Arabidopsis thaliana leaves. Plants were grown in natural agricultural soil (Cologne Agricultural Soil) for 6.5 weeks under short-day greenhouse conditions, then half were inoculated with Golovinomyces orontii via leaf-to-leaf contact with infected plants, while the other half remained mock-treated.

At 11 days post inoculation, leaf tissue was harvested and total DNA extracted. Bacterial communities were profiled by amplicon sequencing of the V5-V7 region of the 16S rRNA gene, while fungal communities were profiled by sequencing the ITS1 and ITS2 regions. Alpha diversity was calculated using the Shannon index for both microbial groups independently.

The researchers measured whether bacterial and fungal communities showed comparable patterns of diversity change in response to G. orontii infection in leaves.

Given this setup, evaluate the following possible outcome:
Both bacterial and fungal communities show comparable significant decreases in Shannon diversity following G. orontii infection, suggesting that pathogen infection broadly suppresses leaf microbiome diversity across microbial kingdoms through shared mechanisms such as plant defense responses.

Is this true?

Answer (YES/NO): NO